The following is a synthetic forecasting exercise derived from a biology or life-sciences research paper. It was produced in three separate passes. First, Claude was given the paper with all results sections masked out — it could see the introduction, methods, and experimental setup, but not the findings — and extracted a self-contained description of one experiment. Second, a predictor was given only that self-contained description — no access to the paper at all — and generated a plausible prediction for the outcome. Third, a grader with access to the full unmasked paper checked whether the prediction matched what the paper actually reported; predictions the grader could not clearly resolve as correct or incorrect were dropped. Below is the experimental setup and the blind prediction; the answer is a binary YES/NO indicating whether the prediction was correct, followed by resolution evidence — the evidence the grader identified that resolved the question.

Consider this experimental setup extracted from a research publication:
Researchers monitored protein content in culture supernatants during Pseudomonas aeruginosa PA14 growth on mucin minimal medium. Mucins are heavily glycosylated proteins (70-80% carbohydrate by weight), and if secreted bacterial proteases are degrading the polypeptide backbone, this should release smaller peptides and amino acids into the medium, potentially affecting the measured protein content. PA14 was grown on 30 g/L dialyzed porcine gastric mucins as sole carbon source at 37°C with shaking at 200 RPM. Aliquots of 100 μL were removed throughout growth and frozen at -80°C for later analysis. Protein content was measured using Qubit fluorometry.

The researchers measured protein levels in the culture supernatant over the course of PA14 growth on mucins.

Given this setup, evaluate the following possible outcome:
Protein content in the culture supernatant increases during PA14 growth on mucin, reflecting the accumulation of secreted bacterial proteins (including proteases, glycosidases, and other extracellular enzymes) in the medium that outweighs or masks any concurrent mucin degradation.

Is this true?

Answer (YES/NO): NO